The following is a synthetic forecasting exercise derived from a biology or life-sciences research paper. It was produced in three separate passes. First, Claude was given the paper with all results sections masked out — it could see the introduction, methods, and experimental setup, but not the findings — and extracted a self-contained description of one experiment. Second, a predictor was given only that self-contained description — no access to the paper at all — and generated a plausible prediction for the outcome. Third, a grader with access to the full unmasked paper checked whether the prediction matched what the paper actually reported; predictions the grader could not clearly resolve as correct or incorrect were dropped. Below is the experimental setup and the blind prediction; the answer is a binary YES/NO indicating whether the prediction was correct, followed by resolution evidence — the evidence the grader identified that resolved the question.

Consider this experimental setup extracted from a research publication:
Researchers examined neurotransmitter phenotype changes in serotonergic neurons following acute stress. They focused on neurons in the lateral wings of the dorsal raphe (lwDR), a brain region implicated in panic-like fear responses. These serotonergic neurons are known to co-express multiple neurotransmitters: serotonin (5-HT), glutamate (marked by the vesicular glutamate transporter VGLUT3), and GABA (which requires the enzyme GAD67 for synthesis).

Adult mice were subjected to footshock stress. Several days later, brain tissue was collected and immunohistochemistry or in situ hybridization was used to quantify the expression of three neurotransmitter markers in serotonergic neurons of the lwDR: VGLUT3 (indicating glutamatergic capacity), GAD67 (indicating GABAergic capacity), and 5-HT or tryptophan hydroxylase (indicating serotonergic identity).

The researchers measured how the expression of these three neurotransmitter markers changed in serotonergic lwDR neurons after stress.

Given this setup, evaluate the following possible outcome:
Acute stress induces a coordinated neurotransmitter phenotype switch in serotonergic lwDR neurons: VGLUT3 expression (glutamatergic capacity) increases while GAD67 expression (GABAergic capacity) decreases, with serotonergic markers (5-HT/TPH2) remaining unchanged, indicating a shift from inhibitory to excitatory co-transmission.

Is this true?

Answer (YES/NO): NO